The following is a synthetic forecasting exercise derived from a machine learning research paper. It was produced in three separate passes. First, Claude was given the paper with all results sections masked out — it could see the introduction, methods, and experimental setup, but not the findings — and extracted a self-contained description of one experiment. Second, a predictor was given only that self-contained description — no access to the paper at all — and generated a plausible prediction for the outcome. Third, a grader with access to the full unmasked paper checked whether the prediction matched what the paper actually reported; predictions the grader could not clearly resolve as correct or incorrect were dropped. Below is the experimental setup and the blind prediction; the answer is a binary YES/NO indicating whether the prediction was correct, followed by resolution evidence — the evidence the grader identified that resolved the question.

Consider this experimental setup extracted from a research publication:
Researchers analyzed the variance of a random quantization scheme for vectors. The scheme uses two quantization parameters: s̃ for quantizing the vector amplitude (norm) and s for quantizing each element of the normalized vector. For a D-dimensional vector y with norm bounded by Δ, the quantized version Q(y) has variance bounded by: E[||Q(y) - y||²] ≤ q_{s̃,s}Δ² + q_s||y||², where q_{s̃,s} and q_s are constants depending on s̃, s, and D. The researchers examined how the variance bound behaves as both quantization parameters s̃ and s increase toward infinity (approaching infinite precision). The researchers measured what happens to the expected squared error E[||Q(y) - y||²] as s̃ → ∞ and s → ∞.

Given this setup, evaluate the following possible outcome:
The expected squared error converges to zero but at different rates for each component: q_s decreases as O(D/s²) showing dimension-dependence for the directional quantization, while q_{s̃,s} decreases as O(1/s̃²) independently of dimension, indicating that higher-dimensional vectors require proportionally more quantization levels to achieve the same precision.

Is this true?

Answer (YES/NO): NO